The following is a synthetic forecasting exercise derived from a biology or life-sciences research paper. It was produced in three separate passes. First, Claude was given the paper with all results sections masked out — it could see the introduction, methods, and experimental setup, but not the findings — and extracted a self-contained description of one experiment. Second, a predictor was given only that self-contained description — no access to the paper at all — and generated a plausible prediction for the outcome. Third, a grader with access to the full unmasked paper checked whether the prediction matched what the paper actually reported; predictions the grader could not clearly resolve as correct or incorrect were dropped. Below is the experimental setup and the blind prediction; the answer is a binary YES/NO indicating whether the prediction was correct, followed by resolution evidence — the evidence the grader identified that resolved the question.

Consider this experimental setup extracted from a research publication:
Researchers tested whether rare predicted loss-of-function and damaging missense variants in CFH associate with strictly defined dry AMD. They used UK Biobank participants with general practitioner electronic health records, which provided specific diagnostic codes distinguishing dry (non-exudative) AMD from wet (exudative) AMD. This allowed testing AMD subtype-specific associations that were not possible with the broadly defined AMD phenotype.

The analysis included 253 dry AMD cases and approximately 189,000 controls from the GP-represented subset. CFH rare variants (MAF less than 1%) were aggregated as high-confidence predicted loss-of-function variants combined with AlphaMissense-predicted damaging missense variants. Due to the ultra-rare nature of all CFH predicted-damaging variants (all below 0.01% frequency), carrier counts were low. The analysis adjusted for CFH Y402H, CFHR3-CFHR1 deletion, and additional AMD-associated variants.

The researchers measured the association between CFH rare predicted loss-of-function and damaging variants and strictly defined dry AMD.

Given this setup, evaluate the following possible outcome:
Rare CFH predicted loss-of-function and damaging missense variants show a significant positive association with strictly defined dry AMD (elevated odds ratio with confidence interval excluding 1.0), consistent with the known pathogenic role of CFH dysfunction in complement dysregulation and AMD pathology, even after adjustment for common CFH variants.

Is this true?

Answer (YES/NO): YES